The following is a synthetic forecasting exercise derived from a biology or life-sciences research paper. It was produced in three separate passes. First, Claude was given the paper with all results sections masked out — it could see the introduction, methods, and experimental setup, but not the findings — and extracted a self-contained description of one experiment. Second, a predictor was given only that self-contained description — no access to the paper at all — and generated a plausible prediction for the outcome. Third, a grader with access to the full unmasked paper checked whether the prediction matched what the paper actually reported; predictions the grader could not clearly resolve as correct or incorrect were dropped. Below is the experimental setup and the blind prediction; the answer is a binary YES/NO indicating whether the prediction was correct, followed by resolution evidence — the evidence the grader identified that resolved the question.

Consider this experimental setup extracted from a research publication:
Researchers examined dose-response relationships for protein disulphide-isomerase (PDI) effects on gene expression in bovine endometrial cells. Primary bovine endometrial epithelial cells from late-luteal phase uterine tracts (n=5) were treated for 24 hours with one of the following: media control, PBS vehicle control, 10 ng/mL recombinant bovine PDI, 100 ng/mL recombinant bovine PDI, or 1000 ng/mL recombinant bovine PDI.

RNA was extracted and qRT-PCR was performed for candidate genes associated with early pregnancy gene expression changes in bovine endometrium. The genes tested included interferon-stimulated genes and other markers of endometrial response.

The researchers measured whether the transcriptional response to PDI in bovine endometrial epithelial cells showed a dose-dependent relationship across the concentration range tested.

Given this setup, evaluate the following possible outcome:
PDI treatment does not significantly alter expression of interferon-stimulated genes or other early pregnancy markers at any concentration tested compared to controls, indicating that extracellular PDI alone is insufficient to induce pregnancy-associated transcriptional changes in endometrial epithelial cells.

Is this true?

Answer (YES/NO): NO